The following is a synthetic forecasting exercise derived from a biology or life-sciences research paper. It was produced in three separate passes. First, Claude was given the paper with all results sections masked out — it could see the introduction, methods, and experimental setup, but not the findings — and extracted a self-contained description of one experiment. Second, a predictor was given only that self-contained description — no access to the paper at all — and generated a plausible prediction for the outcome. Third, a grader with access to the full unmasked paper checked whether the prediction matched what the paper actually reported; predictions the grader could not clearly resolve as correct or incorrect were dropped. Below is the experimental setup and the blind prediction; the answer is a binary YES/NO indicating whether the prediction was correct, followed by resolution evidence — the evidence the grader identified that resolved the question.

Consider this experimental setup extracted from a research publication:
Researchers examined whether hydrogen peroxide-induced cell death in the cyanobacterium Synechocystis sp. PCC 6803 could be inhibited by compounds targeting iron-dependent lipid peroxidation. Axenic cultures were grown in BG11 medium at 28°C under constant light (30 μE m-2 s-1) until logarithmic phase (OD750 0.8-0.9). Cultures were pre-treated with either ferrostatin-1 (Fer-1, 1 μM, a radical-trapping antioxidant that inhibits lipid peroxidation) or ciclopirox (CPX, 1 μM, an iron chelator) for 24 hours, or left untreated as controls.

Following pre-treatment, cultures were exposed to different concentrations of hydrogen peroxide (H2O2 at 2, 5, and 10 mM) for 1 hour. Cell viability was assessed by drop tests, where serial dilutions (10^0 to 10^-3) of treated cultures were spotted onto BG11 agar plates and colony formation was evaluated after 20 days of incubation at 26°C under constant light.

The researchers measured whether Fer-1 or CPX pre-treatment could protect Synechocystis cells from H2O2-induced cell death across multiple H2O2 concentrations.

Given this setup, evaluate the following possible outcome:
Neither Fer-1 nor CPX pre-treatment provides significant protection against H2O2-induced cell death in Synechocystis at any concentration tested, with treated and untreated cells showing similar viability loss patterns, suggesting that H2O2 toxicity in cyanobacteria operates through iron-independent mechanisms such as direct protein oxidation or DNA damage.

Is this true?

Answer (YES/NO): YES